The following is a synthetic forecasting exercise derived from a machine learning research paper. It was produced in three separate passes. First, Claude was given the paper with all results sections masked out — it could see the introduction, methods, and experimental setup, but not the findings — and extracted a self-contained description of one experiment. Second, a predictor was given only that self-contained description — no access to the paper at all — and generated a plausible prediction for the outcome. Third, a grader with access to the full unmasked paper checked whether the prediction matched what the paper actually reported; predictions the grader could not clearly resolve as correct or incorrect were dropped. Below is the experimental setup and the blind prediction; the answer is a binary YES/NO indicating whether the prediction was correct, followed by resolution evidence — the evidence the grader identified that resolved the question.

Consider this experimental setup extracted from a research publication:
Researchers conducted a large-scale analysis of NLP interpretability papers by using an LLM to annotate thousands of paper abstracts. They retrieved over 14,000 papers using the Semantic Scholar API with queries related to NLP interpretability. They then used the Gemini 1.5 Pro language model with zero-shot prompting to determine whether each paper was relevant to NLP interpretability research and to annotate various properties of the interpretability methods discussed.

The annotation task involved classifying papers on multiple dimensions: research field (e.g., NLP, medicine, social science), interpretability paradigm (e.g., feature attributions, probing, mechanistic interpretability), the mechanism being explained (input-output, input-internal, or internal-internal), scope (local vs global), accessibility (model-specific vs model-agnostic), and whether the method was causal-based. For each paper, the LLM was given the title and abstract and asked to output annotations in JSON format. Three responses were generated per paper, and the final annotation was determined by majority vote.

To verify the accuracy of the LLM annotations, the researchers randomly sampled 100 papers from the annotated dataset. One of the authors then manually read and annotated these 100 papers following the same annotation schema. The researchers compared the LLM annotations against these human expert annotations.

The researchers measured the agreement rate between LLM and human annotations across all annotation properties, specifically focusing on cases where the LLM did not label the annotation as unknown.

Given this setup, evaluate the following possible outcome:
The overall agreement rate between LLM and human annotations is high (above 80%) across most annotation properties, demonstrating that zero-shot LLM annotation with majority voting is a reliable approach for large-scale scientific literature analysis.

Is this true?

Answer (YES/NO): YES